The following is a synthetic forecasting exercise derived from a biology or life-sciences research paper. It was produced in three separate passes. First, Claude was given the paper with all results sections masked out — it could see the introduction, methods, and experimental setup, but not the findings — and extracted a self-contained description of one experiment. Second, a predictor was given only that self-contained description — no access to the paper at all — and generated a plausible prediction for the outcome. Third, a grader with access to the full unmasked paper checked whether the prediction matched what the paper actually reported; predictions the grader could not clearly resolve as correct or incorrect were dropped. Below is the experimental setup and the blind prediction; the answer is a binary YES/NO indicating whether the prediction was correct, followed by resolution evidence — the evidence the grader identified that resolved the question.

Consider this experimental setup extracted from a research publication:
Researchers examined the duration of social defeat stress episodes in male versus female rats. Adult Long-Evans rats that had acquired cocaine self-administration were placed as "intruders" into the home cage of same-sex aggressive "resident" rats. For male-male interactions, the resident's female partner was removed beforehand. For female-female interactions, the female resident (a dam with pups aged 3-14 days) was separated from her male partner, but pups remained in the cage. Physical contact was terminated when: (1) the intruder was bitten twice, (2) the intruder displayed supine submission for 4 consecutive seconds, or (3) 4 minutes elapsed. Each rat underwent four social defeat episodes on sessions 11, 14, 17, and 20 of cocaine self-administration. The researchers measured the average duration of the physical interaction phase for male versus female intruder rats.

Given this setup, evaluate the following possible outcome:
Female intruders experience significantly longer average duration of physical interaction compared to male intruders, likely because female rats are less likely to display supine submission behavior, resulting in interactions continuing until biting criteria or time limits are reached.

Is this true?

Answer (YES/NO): NO